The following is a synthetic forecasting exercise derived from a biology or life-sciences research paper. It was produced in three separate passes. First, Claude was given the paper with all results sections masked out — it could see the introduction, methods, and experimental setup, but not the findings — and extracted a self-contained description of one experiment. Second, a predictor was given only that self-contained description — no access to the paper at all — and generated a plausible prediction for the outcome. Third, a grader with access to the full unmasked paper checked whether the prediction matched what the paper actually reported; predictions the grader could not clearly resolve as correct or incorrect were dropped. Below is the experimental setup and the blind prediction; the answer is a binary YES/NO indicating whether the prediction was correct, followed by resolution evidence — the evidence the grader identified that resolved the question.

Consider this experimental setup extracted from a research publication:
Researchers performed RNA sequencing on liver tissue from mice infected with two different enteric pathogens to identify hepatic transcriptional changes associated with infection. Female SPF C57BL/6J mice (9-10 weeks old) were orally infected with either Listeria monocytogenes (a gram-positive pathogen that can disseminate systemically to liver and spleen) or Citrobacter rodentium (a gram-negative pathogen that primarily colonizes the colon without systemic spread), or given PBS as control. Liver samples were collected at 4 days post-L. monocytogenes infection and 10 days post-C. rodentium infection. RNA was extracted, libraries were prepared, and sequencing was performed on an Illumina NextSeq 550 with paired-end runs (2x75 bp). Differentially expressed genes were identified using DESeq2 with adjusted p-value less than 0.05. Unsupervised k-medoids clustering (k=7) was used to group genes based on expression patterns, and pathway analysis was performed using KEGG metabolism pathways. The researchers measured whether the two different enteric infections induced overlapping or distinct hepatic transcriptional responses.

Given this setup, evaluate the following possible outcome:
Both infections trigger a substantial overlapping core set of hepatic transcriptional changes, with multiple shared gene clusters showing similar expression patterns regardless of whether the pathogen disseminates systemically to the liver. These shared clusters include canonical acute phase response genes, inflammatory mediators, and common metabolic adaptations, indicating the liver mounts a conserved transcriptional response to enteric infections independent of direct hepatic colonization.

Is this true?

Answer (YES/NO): YES